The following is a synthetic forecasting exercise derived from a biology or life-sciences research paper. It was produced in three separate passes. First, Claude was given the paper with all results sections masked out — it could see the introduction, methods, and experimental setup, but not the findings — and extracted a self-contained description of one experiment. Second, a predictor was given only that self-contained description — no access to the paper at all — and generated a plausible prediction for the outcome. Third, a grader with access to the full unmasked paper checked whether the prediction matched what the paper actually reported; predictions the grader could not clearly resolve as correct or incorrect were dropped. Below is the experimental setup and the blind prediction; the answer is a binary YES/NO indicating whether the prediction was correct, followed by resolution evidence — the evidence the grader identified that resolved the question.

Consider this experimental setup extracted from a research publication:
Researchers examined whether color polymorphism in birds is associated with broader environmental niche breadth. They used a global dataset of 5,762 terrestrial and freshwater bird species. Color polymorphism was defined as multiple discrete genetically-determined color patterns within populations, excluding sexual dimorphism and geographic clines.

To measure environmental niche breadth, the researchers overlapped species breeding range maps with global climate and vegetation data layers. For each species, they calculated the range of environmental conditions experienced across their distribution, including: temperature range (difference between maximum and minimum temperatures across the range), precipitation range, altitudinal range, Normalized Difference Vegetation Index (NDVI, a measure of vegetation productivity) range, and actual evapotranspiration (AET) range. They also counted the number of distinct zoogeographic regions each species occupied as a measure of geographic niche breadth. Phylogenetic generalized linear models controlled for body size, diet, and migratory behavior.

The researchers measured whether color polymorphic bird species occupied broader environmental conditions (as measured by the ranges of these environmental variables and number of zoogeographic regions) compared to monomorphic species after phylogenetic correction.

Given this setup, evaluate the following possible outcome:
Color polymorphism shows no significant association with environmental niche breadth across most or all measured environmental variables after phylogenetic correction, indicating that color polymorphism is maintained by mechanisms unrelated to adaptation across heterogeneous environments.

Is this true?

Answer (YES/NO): NO